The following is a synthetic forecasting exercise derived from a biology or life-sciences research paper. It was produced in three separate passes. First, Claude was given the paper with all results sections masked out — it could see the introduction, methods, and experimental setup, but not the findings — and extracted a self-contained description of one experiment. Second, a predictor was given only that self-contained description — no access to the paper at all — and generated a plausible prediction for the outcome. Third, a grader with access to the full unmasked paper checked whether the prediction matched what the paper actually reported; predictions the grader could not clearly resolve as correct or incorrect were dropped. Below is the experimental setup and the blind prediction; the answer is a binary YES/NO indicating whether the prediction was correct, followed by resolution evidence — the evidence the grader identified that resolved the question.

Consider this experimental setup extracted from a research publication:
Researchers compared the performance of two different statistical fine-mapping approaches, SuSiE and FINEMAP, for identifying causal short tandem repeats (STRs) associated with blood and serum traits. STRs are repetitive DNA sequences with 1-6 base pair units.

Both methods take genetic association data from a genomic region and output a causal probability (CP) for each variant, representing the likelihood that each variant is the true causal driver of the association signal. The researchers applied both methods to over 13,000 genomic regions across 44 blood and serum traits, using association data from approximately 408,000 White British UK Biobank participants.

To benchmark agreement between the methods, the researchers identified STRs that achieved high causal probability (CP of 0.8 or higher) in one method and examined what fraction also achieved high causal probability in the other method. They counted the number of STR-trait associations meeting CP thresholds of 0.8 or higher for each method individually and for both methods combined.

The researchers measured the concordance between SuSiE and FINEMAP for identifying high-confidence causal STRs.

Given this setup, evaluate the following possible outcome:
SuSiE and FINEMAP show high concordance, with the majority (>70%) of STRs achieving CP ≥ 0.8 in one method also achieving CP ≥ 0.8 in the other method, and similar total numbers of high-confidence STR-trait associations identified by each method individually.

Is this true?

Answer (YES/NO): NO